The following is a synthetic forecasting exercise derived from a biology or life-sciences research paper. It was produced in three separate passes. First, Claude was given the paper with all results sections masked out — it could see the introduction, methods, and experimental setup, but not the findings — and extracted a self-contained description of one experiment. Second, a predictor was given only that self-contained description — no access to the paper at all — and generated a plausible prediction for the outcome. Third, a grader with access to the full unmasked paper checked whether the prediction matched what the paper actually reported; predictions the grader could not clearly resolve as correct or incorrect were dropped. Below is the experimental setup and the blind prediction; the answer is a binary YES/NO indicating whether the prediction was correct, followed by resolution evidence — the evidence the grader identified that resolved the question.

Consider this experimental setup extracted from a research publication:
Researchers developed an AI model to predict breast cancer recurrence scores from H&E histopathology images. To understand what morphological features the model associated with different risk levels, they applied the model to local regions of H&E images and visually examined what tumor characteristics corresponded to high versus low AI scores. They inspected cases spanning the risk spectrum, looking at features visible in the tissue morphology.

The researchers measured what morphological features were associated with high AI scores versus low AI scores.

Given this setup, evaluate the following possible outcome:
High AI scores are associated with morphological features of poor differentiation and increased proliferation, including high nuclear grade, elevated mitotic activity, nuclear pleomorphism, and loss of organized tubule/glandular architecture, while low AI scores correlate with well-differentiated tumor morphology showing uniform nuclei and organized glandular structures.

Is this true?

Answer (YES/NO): NO